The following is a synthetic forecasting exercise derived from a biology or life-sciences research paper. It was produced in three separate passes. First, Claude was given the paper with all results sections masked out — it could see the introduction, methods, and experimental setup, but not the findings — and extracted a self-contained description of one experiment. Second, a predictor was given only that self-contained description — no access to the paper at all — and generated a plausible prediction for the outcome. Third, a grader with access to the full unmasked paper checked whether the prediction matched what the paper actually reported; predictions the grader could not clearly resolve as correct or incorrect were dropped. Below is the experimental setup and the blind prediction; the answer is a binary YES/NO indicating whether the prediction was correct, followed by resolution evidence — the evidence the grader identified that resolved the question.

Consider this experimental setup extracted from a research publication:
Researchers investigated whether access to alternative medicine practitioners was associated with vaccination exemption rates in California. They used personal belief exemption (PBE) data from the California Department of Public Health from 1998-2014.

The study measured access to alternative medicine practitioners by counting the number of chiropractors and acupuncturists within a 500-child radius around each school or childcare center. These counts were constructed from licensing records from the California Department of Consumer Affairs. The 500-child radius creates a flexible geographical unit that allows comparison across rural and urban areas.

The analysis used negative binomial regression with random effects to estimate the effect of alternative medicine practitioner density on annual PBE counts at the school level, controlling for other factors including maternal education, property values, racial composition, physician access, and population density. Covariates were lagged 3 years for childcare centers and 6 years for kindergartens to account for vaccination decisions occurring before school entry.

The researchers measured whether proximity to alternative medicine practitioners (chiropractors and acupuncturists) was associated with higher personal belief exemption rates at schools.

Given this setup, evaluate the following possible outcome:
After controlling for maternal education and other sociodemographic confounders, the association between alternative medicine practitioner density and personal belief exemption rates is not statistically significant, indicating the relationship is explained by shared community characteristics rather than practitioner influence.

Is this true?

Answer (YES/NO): YES